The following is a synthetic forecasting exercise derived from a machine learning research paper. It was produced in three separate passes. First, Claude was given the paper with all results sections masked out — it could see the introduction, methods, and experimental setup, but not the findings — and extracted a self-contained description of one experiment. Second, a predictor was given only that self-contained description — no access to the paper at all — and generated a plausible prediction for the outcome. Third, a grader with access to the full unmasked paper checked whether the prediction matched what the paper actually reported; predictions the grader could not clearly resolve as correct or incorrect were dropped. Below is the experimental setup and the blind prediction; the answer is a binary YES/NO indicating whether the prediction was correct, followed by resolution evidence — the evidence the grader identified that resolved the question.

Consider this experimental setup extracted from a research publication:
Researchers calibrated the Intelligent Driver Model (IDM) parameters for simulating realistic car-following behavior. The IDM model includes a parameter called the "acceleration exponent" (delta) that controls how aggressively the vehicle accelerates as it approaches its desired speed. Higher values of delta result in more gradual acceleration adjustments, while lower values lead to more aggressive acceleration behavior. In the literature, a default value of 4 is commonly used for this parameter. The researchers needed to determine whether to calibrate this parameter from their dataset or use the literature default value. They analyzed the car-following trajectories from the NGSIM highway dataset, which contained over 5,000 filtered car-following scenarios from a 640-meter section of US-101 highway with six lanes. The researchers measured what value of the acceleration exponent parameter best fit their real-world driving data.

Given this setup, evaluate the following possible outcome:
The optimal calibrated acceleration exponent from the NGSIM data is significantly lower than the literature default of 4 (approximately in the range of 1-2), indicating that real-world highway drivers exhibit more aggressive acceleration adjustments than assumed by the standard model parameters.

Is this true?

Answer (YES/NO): NO